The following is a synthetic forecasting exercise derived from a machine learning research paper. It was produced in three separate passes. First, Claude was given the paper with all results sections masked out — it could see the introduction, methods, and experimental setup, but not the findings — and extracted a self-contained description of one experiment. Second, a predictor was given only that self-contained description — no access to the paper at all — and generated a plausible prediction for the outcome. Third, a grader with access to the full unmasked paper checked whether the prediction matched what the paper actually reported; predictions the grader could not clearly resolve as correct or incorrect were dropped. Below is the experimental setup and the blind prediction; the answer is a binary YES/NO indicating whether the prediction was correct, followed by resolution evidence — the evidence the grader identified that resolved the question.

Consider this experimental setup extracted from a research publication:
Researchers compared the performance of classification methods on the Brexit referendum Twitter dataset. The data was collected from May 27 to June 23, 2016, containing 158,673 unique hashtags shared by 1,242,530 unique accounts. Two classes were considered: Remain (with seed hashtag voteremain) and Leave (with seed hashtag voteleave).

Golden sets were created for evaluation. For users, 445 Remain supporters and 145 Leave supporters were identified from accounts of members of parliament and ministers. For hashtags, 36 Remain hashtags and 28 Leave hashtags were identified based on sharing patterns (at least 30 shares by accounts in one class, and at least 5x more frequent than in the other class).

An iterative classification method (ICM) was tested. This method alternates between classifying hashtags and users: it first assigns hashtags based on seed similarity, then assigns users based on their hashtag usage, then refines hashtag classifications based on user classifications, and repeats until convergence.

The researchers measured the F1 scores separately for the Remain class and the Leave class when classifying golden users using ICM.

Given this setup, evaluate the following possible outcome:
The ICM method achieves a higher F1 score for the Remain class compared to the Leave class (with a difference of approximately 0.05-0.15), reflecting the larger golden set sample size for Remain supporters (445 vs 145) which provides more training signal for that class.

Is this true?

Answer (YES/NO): NO